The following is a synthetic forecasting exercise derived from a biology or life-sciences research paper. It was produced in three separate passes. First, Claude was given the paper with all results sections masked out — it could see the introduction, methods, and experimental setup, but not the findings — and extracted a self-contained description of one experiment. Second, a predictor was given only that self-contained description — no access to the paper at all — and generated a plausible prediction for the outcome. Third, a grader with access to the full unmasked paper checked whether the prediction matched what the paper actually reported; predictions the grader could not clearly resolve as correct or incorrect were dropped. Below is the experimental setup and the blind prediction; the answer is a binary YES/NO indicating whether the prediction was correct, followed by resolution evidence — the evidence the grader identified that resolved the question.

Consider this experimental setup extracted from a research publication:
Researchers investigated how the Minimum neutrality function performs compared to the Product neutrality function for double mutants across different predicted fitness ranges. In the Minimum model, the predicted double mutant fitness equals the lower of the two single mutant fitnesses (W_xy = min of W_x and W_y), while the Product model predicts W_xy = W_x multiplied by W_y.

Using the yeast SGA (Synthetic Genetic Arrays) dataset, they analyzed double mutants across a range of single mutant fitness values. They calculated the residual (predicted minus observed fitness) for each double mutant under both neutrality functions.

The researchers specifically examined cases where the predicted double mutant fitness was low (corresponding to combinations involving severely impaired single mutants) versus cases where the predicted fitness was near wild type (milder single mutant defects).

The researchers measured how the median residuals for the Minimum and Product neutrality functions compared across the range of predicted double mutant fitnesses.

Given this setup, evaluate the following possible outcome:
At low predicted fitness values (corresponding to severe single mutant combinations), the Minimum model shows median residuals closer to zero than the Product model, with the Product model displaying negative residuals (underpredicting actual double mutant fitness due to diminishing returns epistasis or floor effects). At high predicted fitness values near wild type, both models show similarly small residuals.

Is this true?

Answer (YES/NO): NO